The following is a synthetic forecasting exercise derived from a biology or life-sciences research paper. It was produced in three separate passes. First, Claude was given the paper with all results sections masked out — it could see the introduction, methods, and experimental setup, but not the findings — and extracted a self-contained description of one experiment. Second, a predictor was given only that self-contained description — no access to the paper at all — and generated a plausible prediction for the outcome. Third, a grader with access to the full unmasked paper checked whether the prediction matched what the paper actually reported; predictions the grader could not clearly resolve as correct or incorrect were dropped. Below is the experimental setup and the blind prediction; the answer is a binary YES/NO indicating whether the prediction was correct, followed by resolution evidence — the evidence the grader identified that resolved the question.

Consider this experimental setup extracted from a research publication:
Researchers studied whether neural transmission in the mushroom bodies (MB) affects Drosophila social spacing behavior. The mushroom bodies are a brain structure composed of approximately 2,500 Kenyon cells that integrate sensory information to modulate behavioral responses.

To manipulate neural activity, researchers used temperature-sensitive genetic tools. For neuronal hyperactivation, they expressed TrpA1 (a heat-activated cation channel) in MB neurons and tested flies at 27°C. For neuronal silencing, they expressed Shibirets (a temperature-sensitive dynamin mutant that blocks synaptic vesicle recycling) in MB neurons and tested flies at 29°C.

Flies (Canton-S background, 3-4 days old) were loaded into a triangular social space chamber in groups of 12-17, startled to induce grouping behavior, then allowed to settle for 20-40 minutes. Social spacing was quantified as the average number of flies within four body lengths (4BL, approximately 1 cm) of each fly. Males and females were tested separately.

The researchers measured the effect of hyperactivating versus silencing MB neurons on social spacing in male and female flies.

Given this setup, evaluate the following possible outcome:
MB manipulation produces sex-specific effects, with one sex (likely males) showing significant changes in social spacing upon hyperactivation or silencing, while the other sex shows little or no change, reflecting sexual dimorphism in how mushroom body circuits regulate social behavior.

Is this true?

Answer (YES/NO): NO